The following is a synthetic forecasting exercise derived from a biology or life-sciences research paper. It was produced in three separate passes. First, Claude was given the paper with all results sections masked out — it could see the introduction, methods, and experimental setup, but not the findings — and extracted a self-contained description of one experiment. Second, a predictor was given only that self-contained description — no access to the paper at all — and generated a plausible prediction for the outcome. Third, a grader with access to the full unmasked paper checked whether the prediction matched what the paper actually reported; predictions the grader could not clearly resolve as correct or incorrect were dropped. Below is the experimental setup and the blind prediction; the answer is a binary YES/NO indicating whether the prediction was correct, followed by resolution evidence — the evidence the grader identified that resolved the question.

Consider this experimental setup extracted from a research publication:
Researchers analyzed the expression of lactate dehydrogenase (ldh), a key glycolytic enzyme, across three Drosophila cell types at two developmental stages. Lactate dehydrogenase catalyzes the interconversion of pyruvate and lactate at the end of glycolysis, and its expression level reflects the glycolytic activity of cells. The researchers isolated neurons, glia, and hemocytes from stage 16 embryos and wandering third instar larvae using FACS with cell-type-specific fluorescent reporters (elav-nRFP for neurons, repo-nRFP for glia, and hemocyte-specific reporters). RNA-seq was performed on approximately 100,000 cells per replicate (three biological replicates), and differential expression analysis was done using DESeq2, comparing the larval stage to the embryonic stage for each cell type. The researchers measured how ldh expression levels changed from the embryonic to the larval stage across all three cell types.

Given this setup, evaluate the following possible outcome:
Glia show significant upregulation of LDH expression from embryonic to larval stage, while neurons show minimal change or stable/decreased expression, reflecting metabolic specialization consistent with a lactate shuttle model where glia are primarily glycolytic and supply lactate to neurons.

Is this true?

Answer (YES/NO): NO